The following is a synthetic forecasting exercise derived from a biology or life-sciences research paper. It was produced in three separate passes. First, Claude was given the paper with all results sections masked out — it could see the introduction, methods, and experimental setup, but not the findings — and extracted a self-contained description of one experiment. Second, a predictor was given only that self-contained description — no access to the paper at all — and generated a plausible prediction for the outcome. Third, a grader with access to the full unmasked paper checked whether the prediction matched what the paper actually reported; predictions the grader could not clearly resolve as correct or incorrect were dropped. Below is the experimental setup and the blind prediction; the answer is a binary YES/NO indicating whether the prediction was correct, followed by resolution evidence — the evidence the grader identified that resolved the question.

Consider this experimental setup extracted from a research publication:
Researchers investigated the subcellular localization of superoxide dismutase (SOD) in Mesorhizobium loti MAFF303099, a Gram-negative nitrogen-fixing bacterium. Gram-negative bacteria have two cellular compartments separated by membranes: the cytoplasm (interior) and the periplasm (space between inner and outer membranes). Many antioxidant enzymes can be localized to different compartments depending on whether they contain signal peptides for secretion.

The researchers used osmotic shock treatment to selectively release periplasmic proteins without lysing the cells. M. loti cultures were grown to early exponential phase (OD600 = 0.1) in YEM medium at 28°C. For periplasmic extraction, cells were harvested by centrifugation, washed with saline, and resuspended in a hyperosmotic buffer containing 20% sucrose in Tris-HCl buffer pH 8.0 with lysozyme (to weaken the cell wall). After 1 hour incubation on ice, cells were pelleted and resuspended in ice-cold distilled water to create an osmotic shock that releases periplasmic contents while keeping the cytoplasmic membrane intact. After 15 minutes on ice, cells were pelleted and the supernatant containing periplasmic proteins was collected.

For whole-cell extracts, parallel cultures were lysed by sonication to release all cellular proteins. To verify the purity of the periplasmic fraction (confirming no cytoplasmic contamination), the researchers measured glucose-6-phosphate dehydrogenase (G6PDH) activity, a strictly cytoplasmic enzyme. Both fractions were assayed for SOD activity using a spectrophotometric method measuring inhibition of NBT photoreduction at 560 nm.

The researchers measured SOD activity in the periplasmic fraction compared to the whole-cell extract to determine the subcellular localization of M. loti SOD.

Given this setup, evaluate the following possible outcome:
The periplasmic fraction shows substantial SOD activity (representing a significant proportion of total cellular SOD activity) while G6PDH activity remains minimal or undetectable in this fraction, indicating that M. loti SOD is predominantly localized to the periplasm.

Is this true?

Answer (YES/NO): NO